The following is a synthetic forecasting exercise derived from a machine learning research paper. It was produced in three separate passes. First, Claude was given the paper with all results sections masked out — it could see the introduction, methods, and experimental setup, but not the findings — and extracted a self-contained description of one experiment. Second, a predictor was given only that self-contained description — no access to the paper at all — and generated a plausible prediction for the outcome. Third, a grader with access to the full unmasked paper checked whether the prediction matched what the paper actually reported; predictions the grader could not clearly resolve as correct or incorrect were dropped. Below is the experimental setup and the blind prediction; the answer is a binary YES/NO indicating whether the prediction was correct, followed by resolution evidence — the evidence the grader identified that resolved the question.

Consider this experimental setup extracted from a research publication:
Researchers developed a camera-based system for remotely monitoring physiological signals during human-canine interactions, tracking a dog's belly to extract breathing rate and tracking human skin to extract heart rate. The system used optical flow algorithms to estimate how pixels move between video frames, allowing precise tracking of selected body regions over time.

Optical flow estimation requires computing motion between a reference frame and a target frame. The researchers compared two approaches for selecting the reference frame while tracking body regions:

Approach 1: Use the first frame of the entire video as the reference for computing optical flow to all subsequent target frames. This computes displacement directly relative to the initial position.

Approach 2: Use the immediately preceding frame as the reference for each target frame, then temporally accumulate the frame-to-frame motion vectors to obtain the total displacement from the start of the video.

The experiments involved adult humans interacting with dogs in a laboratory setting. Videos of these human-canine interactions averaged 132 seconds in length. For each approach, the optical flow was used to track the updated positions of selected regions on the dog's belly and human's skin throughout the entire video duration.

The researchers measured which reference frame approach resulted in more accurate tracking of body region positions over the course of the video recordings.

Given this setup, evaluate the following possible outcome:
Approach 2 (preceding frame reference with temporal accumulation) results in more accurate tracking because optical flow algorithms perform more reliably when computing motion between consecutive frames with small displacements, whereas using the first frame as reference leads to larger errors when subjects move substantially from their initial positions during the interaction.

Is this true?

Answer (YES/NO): NO